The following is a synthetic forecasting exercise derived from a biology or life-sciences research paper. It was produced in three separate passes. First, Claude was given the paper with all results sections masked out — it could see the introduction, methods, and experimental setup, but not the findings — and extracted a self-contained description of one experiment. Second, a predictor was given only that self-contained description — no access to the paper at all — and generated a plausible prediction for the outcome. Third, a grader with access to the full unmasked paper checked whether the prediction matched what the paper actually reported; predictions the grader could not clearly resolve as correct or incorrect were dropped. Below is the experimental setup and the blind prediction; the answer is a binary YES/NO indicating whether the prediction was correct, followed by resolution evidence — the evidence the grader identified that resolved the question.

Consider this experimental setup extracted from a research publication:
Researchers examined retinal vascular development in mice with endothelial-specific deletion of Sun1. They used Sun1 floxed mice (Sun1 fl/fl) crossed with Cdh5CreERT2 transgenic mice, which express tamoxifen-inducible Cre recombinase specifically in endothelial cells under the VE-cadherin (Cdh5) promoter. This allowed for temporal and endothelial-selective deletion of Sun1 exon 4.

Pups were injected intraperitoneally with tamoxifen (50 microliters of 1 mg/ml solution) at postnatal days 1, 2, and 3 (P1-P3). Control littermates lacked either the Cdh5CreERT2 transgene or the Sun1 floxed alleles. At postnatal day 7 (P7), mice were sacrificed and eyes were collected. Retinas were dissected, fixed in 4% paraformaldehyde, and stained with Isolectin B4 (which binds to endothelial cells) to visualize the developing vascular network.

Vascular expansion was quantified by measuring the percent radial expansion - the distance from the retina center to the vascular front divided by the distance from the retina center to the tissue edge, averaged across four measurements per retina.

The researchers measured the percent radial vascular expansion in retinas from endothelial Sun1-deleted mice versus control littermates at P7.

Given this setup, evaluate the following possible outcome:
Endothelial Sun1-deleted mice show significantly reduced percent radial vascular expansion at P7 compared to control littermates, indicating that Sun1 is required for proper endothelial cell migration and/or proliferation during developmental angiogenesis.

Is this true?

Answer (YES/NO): YES